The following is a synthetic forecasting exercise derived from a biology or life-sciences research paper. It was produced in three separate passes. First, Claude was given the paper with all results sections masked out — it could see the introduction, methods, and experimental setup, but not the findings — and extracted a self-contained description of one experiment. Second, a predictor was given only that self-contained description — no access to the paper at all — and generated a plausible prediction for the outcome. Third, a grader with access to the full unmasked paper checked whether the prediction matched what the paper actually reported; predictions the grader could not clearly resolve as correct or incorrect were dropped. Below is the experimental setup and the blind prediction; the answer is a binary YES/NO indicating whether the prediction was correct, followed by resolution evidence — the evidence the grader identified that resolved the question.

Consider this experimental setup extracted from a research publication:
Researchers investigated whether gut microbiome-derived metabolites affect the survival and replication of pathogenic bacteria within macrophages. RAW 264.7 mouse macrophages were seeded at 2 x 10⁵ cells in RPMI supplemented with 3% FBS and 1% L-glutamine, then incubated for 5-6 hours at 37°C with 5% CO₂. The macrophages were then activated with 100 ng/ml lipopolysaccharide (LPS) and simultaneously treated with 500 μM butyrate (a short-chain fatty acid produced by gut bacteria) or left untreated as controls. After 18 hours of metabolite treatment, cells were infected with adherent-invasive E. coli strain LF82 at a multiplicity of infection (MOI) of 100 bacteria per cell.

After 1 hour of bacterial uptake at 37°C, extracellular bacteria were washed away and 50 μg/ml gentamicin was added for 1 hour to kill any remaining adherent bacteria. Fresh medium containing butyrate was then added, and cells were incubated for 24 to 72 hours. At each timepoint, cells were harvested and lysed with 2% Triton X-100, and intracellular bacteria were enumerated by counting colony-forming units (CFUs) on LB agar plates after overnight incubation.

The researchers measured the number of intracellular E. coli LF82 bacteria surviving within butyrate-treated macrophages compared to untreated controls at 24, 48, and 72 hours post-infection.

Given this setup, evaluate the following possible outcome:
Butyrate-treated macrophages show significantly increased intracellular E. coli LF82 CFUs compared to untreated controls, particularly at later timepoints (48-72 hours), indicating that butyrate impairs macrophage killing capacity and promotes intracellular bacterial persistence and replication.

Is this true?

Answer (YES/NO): NO